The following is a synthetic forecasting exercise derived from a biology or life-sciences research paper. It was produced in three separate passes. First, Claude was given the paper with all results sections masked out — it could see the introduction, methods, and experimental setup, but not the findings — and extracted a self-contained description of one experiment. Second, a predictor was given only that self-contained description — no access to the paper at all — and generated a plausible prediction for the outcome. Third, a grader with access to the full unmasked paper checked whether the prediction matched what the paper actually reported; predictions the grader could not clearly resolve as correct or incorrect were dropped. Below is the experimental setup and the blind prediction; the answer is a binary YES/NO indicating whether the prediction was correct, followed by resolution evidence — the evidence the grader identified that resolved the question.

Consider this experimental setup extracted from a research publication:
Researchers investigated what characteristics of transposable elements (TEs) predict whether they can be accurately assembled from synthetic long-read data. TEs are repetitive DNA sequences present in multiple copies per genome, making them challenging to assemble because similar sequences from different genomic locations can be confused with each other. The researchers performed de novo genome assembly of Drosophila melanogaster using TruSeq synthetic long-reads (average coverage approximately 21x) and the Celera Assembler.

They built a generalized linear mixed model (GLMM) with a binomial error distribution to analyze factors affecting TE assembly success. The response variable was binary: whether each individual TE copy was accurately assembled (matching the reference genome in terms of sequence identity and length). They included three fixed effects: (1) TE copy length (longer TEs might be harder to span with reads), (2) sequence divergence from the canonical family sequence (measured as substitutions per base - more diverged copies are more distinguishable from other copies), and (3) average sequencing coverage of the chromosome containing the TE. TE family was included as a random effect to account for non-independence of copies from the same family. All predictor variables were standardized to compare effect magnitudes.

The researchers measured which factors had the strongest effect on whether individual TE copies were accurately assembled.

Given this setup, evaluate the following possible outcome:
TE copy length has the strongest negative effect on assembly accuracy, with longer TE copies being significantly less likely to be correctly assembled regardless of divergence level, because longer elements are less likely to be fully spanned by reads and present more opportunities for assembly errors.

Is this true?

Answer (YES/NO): YES